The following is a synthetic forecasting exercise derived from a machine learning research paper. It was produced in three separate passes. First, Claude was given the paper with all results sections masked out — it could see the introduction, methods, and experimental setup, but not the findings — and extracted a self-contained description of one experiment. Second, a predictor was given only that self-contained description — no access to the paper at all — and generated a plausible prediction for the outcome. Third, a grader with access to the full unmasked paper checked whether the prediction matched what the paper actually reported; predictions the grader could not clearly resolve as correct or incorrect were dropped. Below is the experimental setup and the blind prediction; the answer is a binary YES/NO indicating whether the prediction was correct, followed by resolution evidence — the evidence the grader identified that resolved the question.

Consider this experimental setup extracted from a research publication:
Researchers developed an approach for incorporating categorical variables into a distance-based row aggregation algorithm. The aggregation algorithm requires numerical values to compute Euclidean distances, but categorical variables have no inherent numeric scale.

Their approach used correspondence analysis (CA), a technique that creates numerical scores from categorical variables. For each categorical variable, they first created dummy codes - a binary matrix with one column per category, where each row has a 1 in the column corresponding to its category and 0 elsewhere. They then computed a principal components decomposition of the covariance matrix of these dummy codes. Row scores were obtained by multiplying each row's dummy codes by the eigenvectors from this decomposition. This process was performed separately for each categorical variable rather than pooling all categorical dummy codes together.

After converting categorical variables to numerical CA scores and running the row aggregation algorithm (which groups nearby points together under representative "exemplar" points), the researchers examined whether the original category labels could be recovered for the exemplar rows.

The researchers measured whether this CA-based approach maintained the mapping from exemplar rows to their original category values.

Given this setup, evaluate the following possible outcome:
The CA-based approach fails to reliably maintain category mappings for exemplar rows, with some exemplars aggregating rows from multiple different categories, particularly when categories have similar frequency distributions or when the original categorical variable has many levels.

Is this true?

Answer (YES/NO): NO